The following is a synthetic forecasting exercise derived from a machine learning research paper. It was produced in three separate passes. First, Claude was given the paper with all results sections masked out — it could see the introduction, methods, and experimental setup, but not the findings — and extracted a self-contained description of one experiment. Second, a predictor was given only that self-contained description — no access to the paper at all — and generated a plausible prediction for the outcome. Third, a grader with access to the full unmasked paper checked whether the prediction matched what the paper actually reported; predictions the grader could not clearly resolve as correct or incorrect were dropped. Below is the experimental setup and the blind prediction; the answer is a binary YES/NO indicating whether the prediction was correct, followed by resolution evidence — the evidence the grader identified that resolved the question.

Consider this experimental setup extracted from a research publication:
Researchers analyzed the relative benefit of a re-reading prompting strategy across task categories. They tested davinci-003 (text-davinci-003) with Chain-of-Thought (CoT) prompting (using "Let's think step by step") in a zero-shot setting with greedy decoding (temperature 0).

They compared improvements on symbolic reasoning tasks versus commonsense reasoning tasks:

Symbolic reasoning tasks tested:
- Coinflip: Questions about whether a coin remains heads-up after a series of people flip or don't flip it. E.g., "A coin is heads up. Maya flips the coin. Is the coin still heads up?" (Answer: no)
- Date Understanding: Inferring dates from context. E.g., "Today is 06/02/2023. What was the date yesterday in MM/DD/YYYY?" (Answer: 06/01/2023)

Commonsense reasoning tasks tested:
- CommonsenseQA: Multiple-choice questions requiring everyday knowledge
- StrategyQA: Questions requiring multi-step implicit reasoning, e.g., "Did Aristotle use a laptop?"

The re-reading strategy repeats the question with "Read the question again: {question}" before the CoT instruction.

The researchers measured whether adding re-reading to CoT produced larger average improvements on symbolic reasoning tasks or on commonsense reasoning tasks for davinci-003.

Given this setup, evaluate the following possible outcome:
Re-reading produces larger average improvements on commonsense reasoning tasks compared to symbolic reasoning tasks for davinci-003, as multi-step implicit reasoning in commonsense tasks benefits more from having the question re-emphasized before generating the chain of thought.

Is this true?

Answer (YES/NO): NO